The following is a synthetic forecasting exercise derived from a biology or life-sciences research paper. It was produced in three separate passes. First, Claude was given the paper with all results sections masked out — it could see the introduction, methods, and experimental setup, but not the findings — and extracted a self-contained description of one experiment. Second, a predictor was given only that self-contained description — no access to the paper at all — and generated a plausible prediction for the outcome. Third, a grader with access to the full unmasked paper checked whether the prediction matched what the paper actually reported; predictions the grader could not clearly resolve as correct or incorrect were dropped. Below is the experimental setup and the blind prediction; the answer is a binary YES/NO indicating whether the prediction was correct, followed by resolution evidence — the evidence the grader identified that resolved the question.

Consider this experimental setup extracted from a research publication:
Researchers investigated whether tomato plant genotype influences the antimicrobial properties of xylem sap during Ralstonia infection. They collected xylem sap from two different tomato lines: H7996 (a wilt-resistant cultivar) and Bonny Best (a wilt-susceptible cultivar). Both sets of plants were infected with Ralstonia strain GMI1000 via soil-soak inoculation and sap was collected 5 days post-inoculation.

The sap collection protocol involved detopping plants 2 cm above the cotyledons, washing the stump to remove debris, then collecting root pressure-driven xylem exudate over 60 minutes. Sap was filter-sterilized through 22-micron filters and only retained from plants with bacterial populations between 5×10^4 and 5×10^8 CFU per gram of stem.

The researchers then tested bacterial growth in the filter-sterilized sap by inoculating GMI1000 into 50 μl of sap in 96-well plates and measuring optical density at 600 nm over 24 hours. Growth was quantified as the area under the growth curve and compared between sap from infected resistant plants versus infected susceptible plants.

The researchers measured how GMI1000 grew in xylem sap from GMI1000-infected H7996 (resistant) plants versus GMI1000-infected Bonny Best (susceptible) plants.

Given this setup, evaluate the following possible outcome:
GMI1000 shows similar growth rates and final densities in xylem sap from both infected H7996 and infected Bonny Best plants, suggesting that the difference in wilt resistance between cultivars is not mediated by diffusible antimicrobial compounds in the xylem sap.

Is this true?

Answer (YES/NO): NO